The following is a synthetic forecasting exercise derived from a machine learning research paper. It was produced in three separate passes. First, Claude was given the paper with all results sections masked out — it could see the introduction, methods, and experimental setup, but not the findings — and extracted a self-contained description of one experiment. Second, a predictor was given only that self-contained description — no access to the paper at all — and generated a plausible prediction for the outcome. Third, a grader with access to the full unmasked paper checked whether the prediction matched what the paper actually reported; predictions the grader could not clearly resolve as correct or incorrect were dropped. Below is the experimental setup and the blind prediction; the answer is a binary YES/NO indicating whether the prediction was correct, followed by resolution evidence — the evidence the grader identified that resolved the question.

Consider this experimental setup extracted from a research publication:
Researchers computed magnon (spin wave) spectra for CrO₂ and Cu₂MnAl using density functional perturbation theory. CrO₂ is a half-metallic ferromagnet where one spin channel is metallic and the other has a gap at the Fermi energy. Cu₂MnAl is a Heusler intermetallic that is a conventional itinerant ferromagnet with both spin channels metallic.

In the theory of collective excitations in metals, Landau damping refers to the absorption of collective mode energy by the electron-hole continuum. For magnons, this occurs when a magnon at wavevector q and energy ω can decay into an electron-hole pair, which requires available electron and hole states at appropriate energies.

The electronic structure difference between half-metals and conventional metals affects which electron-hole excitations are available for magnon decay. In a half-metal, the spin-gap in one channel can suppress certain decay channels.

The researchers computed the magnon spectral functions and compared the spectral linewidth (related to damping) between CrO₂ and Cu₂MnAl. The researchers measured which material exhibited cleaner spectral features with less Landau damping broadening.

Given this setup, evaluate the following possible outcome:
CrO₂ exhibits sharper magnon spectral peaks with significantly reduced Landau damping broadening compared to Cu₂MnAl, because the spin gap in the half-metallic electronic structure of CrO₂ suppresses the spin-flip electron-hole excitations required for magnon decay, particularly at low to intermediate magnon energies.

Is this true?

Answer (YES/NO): YES